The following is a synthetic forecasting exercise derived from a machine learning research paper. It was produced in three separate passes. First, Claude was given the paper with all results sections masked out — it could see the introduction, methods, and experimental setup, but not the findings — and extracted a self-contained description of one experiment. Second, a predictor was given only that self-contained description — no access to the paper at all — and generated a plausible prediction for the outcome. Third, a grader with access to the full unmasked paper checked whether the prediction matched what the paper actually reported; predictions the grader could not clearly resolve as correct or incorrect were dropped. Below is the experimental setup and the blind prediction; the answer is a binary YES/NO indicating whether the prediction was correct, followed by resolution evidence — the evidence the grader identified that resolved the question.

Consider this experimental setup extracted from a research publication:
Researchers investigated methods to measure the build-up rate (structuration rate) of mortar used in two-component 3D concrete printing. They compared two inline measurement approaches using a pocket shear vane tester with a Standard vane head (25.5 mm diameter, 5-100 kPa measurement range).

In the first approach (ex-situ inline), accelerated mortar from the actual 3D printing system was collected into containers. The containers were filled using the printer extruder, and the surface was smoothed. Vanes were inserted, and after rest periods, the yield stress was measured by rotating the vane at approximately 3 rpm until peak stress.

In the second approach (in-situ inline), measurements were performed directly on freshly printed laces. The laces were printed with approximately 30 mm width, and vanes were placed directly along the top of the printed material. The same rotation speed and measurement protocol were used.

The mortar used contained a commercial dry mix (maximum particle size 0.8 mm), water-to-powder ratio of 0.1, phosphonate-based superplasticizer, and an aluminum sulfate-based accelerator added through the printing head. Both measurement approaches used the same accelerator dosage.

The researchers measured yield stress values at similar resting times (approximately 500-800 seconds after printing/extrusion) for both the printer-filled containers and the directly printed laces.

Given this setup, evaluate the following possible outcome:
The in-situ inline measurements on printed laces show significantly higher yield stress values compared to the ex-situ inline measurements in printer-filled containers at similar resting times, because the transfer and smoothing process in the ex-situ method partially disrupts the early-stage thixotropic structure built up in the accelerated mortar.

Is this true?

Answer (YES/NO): NO